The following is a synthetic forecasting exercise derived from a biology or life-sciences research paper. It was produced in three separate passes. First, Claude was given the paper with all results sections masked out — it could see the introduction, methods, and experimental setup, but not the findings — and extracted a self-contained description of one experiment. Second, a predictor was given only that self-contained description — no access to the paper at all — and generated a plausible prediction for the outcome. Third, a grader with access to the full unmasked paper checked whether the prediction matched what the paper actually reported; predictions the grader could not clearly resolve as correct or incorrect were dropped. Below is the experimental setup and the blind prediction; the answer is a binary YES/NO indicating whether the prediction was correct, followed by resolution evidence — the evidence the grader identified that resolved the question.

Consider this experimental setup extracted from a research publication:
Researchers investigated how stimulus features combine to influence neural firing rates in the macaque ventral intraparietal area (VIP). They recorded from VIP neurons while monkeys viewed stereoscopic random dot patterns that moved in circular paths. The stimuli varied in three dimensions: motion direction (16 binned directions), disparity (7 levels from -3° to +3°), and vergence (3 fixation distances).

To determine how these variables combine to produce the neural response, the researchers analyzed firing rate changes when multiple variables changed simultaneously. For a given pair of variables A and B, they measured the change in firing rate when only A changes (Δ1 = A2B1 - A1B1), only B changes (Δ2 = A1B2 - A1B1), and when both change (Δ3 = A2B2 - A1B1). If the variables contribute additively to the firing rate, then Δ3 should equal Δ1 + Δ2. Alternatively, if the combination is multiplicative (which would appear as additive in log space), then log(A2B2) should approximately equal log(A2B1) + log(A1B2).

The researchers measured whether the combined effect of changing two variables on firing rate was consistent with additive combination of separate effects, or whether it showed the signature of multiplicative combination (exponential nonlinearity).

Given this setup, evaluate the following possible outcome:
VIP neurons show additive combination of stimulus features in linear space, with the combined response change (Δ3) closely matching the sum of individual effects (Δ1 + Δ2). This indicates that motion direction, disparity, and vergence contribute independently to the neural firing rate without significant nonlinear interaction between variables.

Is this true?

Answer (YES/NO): NO